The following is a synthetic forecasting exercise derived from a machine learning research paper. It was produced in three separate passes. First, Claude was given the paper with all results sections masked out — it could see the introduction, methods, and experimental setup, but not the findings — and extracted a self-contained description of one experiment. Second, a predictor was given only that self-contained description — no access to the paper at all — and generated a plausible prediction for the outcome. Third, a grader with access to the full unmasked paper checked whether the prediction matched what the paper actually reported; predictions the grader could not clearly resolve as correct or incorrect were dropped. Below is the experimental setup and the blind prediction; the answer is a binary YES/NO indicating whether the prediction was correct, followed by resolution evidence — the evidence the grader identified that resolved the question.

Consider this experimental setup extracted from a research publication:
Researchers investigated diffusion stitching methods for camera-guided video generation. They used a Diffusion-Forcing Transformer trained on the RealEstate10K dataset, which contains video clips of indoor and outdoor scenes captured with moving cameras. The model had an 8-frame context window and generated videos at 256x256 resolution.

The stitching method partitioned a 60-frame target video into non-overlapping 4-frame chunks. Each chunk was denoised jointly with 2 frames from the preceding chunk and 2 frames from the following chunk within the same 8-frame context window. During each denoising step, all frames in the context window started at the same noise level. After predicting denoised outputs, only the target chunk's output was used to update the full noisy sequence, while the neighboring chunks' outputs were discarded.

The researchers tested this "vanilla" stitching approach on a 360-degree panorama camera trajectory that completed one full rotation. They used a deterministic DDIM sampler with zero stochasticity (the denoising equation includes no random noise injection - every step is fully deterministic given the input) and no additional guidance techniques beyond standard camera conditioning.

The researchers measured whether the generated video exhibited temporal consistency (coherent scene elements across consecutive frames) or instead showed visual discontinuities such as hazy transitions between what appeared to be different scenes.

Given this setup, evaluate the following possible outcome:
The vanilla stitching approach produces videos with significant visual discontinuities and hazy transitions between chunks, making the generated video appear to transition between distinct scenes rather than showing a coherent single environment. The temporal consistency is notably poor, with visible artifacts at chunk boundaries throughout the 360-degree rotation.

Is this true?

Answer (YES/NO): YES